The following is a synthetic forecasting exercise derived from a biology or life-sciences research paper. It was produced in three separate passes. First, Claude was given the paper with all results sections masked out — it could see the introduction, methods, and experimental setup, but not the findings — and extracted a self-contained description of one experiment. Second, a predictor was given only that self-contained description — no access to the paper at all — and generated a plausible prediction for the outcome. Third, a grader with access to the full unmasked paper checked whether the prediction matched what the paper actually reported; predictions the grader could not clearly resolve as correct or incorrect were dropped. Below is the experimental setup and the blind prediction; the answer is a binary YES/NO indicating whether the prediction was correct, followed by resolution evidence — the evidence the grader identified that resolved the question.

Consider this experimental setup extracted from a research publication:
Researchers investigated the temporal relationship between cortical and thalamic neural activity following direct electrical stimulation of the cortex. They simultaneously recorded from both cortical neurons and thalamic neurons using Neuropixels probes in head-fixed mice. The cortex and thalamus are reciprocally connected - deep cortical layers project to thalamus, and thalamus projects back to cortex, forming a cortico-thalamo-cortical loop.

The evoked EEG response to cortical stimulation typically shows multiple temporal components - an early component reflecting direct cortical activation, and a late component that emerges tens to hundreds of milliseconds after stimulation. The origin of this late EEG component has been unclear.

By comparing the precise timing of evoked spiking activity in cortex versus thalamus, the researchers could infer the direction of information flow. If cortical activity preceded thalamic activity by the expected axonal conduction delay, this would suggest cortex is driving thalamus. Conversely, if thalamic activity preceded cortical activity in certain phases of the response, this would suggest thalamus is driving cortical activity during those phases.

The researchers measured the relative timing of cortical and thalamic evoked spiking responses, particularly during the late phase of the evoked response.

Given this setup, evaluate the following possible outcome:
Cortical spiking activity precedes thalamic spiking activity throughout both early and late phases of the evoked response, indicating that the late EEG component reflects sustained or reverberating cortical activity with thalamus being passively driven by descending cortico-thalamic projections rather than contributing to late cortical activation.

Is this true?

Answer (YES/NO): NO